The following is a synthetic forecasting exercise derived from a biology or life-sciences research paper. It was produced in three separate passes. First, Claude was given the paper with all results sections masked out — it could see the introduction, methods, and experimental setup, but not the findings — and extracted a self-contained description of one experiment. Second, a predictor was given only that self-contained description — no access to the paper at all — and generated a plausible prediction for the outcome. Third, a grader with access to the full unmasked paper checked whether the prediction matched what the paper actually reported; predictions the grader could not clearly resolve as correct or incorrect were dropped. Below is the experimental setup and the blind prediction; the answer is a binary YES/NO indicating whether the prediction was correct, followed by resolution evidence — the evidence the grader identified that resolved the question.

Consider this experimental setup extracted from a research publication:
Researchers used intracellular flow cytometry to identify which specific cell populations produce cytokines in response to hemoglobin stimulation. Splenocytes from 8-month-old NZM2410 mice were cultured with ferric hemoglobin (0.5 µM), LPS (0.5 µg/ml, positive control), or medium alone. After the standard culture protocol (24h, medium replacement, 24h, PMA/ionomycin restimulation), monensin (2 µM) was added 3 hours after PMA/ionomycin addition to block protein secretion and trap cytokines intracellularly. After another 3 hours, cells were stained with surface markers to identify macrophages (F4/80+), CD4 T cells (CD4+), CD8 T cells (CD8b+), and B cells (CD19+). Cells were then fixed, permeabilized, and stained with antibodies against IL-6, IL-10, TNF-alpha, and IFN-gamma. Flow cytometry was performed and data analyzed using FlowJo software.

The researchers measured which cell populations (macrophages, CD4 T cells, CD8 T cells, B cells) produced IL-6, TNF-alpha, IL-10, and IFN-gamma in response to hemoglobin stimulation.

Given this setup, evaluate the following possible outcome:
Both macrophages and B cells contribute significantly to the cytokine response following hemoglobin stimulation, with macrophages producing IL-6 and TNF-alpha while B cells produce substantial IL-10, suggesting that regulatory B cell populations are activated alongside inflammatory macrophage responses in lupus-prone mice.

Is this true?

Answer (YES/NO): NO